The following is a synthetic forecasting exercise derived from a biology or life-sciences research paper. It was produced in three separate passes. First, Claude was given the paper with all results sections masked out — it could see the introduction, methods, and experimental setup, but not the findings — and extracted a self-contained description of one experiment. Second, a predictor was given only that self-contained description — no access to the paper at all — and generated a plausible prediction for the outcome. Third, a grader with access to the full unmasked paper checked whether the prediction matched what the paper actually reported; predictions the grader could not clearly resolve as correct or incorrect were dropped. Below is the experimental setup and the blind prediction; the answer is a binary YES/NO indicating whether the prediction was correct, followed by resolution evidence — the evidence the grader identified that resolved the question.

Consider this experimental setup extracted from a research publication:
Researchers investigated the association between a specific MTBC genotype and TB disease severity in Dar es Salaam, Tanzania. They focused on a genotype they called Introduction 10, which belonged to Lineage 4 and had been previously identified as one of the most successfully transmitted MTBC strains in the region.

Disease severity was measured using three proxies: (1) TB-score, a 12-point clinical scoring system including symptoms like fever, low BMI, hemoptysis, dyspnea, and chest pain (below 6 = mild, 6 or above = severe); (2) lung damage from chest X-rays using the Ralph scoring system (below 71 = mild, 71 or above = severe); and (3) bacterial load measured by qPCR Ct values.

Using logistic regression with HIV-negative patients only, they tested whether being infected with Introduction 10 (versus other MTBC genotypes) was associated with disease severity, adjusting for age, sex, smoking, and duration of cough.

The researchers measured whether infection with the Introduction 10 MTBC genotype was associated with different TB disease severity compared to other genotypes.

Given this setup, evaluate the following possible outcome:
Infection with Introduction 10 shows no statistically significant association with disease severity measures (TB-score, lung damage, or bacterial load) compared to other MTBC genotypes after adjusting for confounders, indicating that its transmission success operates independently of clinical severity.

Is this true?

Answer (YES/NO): YES